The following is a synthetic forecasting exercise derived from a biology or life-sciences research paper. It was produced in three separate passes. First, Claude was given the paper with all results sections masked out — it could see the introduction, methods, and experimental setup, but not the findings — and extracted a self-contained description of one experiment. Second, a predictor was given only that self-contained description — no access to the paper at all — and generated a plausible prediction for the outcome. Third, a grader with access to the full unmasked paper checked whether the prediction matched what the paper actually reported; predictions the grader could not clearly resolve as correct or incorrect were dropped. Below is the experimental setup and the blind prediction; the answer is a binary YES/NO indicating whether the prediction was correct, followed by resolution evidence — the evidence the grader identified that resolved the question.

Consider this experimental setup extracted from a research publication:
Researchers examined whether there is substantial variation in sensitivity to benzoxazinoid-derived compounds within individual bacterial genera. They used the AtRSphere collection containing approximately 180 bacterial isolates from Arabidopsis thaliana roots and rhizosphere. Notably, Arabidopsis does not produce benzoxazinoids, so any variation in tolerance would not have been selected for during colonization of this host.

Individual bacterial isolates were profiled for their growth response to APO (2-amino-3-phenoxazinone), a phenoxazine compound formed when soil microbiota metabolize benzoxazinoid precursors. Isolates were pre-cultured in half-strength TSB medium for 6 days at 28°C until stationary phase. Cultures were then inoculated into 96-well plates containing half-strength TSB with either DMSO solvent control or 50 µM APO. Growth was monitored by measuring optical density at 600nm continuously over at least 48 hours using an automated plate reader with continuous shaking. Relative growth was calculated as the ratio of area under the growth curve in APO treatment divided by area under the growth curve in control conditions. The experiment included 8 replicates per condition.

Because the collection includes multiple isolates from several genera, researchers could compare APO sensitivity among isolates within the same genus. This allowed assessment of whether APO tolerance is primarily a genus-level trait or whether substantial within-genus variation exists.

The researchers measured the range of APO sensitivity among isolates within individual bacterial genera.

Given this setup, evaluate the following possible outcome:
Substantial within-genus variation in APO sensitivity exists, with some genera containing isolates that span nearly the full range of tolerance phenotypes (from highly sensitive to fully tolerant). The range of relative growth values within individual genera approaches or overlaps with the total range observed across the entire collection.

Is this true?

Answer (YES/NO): YES